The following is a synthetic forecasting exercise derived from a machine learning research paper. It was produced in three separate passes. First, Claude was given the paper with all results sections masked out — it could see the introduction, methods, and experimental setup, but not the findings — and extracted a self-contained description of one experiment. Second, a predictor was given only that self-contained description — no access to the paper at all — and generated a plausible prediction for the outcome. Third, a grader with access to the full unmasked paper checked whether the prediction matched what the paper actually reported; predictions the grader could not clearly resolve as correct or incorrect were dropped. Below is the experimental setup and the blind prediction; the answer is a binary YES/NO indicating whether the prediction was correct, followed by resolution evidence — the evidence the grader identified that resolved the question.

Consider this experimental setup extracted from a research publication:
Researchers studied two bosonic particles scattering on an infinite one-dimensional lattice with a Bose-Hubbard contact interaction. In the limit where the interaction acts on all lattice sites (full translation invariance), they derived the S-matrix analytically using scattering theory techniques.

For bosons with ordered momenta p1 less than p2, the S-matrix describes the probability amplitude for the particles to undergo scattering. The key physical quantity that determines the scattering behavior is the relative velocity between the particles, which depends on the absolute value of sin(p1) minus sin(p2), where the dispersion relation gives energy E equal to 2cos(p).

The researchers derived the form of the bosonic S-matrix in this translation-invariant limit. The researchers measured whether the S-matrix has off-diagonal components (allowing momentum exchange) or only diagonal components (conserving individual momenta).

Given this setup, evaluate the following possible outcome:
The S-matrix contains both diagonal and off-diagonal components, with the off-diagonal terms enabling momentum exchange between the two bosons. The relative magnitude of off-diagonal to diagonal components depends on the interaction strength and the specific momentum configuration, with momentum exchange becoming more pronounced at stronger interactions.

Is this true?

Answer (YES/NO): NO